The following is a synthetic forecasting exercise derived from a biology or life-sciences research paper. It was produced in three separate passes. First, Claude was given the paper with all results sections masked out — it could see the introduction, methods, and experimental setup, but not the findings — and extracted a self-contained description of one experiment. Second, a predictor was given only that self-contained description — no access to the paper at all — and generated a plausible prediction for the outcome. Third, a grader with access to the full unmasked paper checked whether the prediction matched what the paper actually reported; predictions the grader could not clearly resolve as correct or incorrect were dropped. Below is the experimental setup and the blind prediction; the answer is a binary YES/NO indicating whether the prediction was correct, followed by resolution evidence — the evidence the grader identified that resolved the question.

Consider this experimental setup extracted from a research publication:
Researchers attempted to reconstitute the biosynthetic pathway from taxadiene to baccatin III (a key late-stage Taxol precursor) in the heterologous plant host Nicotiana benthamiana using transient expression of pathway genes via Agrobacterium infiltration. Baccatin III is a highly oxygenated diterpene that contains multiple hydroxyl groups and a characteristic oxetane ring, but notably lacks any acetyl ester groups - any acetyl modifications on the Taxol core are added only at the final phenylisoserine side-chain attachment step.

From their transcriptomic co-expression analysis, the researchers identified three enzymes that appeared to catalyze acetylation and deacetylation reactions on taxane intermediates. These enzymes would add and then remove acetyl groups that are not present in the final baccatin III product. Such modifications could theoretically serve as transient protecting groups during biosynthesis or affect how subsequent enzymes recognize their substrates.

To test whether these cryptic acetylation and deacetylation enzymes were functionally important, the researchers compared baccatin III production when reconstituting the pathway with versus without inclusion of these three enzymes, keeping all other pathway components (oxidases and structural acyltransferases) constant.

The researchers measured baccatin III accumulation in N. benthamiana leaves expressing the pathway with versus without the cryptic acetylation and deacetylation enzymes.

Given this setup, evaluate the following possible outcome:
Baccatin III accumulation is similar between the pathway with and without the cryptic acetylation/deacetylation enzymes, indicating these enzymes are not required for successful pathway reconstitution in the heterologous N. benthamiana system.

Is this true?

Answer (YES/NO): NO